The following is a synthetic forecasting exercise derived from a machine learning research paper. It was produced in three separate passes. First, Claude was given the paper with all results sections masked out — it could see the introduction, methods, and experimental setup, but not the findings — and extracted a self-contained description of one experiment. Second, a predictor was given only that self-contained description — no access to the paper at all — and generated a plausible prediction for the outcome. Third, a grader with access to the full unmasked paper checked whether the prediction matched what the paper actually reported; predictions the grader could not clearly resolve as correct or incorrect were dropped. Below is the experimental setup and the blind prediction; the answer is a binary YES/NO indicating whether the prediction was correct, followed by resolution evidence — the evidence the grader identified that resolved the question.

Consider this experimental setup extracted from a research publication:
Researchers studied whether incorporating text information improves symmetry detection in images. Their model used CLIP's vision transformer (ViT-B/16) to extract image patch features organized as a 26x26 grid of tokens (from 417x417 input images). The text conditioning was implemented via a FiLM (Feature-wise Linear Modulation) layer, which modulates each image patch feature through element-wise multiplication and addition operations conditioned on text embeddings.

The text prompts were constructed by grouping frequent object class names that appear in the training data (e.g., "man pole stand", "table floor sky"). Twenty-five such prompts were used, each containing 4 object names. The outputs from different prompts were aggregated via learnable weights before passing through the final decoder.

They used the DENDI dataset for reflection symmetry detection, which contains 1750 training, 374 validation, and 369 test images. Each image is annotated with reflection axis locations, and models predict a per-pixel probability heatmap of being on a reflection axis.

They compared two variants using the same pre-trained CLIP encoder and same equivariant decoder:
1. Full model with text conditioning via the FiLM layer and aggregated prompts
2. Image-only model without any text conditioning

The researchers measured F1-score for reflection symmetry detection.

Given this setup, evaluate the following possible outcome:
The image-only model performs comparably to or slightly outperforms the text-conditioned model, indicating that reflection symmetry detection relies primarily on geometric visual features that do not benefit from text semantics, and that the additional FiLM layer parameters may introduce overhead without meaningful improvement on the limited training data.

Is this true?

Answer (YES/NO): NO